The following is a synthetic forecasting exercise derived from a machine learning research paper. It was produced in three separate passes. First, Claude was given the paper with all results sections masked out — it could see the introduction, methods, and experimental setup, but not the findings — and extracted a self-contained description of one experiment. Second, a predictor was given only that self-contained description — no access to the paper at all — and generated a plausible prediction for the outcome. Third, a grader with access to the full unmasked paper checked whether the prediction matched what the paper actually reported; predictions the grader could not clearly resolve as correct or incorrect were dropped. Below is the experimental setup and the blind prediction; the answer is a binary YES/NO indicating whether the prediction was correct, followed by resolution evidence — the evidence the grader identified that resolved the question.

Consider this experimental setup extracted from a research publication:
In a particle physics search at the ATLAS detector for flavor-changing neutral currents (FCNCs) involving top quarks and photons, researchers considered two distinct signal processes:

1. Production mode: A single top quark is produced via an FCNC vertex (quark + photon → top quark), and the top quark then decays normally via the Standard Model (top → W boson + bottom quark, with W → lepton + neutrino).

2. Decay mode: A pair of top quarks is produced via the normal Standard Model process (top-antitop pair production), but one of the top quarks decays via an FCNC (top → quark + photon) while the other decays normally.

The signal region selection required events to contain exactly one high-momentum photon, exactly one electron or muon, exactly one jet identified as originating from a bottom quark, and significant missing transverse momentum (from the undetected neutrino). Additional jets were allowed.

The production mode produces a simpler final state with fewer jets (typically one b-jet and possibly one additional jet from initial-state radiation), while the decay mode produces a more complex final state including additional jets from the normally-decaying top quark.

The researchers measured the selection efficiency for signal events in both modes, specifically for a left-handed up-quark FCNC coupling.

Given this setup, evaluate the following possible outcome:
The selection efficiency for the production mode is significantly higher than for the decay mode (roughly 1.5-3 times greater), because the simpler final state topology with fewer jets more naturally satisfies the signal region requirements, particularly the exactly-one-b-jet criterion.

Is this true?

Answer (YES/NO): NO